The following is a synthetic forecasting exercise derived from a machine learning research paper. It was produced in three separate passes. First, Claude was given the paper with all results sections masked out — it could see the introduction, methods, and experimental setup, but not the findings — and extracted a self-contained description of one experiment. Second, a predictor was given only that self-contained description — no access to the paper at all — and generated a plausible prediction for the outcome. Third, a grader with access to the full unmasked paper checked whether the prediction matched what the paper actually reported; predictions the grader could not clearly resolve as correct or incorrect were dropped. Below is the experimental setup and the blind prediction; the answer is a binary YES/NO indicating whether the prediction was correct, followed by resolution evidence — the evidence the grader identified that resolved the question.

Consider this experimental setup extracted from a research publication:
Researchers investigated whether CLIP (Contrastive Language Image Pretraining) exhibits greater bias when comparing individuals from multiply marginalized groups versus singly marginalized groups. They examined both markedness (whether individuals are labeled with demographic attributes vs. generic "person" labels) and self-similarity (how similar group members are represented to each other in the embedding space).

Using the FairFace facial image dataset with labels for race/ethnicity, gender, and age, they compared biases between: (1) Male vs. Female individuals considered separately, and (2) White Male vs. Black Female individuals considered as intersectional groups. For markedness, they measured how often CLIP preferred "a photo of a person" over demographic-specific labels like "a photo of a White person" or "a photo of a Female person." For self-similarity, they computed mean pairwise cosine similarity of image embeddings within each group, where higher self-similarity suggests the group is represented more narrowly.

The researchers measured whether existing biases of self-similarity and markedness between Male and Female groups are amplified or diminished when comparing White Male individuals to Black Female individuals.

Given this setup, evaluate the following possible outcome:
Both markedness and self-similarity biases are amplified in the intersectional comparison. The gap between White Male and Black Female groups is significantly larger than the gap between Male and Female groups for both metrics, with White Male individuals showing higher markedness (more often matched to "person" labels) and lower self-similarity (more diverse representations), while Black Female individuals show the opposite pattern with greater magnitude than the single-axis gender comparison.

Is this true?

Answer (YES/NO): NO